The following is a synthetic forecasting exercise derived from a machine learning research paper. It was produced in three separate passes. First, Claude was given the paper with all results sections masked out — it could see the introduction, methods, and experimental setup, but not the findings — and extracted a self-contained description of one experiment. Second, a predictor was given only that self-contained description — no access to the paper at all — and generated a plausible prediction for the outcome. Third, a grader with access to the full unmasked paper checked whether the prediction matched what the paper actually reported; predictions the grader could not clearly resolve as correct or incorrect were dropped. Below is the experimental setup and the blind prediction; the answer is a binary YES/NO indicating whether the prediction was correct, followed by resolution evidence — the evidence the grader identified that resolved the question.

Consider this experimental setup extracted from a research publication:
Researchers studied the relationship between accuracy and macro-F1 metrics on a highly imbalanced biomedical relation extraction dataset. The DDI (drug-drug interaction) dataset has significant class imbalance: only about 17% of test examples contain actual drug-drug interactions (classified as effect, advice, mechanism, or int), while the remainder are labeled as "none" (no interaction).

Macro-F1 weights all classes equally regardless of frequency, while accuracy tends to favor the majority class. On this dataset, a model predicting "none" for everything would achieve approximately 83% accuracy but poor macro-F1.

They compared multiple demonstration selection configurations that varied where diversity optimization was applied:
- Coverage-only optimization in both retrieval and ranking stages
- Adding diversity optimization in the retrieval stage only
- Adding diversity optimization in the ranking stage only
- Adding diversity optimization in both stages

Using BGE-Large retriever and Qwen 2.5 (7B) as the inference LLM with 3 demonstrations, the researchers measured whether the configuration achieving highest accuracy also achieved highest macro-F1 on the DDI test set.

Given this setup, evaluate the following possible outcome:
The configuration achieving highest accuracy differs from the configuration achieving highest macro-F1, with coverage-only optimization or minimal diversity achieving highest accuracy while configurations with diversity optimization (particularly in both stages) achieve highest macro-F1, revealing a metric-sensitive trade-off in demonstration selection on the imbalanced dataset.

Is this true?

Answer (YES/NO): NO